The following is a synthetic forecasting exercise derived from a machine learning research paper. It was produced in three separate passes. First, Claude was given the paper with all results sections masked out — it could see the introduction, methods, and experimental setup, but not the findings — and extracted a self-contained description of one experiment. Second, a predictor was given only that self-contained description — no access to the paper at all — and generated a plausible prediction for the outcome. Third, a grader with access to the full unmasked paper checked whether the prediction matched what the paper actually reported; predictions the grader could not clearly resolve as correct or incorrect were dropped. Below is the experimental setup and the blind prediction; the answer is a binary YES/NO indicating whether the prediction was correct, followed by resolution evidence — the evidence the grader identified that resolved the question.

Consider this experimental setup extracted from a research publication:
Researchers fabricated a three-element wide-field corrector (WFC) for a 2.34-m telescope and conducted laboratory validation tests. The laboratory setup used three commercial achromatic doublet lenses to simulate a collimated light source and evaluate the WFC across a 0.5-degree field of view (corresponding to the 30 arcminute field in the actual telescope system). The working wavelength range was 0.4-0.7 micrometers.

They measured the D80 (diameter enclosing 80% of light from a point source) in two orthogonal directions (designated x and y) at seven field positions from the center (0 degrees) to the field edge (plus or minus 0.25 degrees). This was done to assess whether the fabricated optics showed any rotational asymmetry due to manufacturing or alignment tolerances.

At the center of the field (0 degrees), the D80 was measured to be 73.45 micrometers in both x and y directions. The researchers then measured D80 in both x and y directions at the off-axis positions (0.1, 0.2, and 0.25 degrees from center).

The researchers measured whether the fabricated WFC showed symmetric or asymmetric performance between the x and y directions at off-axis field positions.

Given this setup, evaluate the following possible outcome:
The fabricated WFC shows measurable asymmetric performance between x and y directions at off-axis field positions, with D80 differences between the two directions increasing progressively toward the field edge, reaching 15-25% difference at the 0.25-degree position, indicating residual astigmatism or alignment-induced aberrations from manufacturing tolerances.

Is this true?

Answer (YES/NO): NO